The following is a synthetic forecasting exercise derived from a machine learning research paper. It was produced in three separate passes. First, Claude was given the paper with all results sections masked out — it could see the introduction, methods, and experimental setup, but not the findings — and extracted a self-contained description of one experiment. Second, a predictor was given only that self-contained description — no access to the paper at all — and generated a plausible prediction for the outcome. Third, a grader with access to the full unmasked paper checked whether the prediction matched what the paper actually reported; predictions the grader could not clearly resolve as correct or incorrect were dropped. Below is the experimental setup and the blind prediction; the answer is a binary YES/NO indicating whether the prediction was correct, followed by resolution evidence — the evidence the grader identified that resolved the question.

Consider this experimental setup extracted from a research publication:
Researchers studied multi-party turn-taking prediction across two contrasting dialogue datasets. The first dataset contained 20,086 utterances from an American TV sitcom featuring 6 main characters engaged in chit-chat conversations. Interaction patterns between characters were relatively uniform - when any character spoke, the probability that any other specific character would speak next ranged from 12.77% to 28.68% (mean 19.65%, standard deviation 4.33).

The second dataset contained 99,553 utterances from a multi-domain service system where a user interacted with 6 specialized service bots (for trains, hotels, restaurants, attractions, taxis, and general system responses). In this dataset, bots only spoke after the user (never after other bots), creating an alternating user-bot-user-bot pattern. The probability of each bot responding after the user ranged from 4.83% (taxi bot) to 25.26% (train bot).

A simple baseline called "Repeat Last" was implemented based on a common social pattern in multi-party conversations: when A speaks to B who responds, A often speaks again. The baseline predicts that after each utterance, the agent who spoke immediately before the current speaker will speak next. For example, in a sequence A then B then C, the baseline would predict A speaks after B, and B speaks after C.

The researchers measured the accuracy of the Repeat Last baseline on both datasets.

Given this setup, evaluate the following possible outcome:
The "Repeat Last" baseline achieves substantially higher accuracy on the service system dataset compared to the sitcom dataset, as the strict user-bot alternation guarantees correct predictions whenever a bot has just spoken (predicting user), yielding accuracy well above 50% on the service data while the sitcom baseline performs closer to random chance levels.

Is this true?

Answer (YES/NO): NO